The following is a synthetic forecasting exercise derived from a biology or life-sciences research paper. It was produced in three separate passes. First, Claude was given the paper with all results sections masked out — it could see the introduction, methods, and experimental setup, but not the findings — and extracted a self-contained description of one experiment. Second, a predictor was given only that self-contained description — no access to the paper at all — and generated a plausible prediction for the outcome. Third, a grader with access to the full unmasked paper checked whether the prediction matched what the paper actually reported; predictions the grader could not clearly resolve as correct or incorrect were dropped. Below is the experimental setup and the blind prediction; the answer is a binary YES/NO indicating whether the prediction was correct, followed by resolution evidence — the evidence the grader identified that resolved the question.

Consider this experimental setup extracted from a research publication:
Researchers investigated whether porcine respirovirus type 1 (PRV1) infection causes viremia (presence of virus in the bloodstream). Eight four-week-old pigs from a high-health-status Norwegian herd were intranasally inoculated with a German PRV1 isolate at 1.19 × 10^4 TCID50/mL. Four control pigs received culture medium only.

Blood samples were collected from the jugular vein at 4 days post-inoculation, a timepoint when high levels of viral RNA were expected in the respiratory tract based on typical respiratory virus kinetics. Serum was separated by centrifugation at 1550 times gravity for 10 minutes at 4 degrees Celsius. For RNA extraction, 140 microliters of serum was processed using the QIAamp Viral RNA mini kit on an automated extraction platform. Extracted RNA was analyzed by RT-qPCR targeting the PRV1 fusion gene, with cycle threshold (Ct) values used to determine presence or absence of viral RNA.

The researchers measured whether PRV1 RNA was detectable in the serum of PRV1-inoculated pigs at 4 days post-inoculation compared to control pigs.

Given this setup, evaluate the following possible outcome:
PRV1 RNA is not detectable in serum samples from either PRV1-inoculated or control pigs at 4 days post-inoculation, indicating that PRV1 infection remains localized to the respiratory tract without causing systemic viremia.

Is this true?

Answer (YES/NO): NO